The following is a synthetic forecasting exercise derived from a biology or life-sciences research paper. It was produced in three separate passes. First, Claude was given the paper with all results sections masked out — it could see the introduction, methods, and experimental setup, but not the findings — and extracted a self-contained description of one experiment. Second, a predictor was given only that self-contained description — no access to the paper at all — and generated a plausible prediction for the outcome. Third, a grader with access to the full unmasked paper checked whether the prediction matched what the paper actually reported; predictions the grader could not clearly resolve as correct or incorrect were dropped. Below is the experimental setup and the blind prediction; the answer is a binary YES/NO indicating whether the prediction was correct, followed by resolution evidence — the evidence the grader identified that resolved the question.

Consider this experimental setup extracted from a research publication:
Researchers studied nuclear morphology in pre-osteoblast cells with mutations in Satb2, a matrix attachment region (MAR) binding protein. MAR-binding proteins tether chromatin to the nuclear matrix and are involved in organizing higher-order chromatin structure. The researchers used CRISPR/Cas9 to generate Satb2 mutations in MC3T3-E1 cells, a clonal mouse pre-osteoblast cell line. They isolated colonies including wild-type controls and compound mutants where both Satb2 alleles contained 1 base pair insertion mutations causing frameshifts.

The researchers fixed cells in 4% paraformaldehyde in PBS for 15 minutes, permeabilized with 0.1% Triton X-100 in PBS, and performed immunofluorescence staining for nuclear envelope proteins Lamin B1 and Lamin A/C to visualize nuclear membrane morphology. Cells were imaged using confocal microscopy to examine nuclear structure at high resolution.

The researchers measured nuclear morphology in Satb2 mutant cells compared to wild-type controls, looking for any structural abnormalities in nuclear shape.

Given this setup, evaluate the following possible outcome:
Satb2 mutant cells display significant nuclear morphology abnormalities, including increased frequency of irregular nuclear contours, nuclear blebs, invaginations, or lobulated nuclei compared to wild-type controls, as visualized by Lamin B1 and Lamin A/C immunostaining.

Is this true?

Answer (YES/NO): YES